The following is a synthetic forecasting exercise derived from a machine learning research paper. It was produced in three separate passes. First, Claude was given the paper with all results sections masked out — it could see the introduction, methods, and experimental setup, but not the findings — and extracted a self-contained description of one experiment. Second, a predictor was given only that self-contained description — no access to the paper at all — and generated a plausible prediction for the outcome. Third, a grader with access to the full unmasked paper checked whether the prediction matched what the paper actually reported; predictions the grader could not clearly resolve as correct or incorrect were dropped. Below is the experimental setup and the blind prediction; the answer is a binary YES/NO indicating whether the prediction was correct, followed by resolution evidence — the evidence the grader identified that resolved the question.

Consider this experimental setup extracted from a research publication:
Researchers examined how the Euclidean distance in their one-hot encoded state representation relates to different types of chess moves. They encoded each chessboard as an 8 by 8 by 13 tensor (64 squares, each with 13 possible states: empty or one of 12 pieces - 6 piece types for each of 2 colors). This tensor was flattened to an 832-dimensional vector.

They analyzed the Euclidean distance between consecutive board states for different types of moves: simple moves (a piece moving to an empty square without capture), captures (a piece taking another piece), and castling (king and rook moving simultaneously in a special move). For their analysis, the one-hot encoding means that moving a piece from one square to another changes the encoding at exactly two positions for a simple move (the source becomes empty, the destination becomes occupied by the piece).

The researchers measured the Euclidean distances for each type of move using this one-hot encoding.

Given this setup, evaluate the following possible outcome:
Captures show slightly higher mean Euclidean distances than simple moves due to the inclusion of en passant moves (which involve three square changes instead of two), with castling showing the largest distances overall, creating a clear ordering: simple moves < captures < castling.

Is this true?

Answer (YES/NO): NO